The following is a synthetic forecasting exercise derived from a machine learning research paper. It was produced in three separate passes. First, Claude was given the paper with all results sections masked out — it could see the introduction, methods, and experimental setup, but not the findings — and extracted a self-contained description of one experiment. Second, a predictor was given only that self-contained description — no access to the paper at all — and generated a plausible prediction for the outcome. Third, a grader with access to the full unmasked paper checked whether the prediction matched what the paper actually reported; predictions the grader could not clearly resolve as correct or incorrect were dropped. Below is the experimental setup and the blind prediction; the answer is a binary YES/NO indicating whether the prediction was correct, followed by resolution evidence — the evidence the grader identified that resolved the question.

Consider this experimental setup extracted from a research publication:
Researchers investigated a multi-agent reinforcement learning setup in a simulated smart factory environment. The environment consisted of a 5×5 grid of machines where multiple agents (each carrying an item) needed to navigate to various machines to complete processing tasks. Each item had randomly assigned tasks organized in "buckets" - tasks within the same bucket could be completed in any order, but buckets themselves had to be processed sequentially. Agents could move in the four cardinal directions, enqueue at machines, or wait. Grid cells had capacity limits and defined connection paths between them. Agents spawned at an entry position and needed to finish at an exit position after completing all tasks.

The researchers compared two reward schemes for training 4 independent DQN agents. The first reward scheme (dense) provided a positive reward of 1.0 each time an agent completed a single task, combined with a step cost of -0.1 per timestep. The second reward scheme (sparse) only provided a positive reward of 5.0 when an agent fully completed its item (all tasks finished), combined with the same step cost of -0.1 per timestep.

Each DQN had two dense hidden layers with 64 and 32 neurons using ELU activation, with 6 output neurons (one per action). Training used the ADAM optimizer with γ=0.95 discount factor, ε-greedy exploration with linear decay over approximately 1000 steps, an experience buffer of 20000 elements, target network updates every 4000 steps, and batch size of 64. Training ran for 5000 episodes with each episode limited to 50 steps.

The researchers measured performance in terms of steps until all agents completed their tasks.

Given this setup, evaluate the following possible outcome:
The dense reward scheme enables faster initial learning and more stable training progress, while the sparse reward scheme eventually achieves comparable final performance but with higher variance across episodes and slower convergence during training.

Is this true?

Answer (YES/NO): NO